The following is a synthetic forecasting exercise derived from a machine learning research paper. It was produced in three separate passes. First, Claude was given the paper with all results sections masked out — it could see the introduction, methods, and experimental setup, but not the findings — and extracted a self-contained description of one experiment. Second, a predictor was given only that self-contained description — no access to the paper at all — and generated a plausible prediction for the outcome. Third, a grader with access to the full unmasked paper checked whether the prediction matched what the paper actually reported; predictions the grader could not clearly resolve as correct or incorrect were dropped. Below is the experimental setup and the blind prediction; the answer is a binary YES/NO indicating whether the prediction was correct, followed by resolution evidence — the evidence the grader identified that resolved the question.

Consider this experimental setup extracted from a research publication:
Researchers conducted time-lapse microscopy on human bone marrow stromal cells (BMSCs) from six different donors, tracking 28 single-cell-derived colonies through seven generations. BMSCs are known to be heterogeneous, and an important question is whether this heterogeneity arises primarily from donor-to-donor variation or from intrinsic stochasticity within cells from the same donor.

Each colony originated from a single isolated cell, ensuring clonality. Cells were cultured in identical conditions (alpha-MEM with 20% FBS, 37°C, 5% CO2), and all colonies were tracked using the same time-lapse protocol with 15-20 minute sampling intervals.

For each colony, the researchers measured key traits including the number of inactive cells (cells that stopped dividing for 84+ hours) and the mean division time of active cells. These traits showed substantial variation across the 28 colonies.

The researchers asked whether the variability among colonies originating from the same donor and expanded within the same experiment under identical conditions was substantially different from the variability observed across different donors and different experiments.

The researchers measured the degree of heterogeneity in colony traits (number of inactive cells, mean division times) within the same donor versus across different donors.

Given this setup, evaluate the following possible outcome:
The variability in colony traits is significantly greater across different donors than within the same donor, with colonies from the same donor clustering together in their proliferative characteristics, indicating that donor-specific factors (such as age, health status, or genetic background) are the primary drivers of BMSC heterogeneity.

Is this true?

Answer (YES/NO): NO